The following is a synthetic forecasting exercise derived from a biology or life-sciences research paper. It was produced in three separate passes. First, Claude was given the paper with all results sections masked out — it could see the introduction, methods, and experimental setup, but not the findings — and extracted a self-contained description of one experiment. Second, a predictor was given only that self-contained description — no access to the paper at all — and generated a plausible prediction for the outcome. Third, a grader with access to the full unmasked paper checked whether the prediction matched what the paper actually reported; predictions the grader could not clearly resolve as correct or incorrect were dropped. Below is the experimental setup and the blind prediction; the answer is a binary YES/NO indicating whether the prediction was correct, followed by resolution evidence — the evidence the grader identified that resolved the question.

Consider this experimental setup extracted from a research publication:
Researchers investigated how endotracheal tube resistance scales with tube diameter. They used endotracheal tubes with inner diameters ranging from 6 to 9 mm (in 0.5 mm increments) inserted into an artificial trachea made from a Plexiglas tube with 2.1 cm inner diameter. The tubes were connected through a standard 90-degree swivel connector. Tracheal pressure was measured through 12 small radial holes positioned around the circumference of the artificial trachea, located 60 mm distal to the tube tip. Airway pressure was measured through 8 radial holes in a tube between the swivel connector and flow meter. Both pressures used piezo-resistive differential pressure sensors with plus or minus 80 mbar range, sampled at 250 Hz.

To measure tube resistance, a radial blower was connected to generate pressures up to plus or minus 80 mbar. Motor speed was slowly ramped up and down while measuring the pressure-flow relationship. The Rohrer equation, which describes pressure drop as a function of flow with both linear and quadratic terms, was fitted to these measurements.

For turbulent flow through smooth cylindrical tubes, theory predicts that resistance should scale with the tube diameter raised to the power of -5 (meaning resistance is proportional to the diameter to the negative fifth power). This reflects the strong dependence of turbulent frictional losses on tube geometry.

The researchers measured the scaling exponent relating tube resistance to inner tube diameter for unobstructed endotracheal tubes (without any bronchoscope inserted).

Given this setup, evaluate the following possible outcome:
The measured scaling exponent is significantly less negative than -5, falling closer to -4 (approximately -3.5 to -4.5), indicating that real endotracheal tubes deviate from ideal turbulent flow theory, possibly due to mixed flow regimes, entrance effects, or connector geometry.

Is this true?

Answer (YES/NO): YES